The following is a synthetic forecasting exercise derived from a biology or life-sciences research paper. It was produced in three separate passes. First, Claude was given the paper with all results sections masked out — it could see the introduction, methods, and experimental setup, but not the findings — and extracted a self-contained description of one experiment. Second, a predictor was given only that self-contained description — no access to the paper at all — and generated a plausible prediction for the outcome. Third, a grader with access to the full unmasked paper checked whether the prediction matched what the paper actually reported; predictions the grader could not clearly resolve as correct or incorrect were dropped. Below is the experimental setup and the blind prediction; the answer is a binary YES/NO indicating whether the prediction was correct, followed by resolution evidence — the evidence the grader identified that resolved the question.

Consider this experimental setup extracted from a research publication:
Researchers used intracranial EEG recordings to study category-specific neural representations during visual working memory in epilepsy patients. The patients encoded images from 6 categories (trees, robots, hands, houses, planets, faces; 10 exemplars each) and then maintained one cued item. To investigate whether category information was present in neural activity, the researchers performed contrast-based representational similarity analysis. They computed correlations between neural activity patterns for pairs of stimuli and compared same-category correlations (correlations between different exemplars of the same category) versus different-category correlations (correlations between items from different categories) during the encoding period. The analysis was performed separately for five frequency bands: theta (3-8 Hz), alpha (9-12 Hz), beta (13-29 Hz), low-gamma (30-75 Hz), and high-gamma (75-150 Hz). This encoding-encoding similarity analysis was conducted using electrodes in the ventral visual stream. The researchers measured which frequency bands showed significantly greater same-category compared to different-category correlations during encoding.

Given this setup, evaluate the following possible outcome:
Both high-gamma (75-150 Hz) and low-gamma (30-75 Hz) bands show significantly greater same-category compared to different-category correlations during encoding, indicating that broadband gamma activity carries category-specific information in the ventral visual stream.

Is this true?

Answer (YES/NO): NO